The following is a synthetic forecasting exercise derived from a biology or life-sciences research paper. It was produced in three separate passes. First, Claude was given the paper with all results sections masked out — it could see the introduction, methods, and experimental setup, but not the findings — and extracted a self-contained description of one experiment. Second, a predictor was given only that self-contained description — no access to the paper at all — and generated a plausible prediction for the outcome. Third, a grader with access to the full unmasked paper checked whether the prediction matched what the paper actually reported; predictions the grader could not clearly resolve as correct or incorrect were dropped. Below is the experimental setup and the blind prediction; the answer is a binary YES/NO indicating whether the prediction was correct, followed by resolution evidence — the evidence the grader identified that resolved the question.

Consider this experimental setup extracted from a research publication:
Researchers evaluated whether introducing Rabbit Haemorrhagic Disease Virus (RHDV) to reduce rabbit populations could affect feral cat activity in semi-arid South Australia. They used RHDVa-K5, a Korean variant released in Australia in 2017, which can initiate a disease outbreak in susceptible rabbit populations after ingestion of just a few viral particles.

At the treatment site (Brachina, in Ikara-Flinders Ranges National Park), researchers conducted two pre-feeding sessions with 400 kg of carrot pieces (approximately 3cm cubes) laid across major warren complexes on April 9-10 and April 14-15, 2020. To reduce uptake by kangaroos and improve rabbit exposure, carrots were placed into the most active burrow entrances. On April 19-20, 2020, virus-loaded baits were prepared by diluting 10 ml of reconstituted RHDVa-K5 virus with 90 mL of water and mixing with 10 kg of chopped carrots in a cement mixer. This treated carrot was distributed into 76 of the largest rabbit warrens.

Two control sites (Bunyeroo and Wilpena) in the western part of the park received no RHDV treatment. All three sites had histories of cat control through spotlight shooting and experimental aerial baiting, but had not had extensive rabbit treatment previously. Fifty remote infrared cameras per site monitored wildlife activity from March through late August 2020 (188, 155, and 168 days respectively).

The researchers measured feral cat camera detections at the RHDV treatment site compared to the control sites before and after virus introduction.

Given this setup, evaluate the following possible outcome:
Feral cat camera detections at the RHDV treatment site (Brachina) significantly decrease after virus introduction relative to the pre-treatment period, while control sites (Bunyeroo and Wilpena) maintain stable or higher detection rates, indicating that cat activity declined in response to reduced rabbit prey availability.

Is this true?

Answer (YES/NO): NO